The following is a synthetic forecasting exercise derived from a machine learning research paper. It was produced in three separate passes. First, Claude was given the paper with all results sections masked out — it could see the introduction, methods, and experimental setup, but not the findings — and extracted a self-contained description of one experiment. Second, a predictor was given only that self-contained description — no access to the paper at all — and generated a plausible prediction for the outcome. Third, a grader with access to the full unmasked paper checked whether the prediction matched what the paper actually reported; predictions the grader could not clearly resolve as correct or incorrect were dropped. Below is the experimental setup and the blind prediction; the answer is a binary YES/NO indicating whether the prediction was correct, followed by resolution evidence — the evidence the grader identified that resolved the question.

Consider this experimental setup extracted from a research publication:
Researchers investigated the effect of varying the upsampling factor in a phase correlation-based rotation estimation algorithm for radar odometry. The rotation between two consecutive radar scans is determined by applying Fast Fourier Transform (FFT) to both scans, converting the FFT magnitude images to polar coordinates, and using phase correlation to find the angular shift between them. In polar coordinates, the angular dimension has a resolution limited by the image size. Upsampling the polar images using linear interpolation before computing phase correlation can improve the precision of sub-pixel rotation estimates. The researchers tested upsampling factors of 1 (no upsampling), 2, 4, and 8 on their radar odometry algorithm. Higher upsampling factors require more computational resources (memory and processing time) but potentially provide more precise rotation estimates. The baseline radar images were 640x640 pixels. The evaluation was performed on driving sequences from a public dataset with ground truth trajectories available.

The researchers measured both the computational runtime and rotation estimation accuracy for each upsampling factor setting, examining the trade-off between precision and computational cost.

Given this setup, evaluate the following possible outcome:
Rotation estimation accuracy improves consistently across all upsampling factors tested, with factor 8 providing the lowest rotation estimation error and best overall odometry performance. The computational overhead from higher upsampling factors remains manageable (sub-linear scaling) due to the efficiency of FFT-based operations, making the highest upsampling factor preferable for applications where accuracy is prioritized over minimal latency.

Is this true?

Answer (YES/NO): NO